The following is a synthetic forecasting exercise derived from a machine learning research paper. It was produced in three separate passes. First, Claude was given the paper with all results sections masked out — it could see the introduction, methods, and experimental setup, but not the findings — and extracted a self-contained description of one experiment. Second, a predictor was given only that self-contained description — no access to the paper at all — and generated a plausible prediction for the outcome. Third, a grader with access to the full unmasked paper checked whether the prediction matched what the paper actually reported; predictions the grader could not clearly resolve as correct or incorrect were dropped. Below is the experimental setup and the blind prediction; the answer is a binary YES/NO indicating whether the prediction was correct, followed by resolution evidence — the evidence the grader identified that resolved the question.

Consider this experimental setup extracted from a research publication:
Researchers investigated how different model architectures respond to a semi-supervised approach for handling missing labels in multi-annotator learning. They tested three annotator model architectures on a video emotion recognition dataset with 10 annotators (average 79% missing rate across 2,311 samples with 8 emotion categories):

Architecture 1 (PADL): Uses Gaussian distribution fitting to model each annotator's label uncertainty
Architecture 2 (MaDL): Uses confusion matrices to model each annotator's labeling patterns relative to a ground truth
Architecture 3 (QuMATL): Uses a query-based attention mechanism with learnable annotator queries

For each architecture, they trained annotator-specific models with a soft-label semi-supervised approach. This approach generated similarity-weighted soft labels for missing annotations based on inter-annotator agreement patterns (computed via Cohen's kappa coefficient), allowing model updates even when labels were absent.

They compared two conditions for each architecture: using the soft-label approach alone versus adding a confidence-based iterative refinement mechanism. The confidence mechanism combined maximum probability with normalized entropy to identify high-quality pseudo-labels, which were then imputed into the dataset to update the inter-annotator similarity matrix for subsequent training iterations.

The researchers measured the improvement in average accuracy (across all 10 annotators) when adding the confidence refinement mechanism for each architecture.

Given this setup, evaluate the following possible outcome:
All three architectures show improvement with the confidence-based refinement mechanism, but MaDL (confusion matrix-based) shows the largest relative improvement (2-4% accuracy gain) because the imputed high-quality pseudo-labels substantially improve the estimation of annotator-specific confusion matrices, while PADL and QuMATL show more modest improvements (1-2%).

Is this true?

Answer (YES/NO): NO